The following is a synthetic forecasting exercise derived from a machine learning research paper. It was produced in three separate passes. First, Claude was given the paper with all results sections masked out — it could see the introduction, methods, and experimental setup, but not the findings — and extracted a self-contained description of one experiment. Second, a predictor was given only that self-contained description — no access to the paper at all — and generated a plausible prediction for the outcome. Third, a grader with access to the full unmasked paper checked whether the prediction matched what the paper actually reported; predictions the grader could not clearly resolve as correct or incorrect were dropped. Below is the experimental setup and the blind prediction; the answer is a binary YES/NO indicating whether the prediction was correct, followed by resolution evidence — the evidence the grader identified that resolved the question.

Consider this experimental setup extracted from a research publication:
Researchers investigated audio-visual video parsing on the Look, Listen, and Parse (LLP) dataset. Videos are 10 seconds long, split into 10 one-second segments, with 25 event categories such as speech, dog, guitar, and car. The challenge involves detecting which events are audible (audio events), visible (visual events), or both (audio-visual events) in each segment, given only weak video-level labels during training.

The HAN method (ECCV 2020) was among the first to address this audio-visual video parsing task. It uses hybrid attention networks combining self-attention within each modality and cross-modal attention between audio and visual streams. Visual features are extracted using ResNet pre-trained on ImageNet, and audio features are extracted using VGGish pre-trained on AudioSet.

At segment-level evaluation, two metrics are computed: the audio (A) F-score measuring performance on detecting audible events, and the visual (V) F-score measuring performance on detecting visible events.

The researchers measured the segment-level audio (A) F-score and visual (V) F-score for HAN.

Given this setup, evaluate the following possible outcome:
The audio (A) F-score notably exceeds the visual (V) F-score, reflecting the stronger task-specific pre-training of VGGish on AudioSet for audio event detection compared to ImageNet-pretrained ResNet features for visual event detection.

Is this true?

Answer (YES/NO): YES